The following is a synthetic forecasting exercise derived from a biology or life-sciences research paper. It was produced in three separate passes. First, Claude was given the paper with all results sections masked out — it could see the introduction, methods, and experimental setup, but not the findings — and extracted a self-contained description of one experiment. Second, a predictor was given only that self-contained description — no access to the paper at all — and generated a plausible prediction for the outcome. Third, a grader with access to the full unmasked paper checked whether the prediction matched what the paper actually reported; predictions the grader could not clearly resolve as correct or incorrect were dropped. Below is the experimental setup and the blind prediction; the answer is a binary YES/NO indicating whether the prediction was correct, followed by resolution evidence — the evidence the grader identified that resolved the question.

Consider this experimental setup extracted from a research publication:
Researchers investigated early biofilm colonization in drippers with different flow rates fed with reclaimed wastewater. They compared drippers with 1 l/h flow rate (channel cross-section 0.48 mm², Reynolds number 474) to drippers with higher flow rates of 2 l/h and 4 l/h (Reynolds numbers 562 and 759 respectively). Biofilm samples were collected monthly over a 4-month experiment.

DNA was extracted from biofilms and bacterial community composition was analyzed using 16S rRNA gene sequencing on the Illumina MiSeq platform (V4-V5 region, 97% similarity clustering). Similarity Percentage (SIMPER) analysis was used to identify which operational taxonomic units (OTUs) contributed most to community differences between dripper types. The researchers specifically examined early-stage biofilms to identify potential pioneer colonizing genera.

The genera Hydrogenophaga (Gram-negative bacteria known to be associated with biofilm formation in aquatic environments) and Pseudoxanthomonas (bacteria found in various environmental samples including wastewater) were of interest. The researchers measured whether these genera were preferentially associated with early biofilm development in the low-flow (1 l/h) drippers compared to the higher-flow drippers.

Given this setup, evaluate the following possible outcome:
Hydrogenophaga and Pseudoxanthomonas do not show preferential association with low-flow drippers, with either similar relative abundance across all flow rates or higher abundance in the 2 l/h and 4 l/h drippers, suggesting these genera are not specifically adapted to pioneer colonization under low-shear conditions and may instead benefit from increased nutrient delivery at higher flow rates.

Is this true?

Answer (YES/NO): NO